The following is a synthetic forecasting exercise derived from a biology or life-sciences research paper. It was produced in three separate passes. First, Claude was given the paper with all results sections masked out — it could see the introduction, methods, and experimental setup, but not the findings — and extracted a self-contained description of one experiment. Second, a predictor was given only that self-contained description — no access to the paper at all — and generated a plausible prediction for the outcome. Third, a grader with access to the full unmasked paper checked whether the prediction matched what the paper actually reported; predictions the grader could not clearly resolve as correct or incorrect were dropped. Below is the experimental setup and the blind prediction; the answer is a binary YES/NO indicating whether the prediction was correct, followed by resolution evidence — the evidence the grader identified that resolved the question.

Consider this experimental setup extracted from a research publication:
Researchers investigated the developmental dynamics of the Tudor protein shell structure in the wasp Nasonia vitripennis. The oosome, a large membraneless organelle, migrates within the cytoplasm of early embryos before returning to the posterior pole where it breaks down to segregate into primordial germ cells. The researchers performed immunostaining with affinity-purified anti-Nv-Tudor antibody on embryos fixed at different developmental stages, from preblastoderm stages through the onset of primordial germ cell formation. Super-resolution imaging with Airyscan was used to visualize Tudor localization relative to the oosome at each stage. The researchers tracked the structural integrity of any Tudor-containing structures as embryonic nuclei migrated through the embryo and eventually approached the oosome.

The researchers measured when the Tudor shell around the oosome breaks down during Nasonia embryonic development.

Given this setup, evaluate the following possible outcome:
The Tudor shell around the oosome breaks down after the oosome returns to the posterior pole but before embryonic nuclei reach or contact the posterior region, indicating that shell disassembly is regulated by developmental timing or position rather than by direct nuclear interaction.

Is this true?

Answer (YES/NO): NO